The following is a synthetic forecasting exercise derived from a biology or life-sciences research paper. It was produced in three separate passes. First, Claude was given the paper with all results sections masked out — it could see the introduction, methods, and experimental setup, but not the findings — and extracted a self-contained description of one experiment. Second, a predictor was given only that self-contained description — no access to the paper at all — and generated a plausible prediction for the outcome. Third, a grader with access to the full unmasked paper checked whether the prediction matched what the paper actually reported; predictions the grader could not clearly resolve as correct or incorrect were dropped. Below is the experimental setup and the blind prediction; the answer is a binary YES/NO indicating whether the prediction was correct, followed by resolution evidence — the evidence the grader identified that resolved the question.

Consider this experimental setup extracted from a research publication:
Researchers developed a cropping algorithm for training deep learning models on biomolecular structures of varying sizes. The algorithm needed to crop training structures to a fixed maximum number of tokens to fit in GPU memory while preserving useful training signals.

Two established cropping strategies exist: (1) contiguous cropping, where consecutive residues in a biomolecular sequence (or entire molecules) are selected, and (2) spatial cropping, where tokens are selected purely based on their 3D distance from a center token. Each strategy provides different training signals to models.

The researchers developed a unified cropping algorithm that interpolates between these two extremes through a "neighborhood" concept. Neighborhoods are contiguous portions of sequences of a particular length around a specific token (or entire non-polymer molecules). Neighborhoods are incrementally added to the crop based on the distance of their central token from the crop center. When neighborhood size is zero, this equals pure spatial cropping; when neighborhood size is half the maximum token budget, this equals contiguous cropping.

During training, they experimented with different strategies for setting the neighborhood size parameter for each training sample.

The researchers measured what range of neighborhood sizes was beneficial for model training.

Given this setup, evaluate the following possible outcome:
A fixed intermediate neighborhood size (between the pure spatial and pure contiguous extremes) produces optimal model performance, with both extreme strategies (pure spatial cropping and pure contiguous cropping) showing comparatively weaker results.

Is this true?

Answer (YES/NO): NO